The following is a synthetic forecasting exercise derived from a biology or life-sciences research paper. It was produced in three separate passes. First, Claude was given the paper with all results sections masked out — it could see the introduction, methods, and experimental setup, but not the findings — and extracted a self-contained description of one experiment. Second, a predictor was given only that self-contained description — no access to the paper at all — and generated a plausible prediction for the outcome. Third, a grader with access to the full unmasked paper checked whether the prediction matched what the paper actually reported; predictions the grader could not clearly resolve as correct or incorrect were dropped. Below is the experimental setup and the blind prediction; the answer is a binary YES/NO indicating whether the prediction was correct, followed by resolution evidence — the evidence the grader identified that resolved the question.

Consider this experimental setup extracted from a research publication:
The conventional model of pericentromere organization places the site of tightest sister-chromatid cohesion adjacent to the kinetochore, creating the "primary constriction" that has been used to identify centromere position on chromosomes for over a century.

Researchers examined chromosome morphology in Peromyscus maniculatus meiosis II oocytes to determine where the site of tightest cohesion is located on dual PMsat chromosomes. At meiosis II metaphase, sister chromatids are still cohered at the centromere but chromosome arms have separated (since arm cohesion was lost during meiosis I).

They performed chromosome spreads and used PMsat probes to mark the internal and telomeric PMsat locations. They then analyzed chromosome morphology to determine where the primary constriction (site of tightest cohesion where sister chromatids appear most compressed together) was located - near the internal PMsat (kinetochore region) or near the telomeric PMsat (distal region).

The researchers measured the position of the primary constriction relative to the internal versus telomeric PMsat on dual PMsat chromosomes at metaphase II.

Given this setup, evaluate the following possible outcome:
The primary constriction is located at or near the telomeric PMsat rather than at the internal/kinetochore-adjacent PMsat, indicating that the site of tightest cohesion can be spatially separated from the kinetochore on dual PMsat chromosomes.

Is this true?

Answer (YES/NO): YES